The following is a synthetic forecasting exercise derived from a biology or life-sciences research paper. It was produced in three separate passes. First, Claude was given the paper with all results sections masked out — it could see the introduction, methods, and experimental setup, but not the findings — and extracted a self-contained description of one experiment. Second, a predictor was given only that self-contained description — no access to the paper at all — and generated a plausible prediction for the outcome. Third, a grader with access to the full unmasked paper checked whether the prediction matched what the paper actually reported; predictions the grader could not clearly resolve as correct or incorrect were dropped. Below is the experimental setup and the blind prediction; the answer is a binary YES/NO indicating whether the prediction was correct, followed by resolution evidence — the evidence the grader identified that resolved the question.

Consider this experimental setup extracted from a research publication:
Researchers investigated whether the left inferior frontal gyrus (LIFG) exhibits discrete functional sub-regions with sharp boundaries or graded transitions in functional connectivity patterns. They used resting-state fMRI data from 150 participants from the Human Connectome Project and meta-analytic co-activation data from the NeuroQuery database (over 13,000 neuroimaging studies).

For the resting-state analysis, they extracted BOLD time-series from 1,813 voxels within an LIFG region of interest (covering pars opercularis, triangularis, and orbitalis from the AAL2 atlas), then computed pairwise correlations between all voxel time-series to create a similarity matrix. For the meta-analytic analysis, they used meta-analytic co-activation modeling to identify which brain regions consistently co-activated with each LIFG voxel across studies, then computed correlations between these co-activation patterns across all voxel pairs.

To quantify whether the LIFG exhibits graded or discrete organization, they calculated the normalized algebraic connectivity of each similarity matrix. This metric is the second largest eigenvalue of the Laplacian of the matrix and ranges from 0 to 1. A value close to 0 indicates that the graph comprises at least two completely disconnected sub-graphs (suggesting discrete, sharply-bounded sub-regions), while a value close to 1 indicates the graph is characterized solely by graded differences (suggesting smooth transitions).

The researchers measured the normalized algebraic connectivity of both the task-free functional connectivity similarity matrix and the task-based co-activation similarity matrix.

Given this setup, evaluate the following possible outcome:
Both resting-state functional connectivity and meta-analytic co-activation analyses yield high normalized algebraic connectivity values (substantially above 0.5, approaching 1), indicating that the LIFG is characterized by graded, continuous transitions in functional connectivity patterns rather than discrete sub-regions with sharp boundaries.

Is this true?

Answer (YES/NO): YES